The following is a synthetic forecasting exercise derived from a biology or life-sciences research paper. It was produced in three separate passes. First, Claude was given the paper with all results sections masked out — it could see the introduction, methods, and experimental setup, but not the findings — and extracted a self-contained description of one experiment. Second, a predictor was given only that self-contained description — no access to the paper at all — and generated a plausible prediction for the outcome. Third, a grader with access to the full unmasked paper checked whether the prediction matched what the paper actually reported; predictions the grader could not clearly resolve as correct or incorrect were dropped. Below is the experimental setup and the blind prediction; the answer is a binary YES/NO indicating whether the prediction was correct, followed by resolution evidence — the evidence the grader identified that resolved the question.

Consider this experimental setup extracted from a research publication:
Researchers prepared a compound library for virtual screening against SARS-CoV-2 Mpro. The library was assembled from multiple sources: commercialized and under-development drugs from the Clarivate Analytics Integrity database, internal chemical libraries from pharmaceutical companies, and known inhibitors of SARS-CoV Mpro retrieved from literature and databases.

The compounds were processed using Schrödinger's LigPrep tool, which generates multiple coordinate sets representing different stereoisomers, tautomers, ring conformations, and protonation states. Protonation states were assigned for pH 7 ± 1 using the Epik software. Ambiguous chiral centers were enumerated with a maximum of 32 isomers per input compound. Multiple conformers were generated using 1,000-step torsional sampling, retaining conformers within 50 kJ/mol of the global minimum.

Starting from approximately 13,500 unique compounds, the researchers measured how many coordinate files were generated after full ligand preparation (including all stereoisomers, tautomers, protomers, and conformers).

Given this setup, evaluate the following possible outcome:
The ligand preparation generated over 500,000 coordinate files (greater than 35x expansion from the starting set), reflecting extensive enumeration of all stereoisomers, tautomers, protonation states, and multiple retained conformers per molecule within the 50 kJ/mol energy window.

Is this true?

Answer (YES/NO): NO